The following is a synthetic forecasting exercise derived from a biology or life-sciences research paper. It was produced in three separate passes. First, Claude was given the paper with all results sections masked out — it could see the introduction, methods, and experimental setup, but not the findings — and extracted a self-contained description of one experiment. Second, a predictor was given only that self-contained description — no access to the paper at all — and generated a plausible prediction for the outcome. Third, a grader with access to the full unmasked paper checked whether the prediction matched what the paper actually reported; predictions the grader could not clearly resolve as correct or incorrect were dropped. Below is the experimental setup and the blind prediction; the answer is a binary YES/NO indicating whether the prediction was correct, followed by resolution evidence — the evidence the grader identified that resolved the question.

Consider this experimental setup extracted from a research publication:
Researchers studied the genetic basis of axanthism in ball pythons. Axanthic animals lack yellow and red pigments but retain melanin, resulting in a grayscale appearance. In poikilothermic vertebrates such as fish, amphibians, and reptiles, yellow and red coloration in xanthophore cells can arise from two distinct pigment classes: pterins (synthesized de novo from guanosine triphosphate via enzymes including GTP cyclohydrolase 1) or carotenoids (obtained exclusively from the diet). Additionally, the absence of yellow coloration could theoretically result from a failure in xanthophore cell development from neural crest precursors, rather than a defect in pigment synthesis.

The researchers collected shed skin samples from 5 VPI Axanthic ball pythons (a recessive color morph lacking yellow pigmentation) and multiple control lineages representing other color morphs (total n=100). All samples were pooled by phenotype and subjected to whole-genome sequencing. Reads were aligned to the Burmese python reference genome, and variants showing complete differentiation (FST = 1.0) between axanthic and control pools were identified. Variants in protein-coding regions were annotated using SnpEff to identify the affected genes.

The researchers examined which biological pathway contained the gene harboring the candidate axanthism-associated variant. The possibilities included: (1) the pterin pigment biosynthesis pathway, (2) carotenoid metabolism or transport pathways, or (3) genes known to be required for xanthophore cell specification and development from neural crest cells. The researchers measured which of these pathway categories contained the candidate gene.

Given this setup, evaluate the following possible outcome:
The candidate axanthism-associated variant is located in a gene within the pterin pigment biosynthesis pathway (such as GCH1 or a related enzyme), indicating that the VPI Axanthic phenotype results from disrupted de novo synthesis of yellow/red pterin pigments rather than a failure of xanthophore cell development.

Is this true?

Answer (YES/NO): YES